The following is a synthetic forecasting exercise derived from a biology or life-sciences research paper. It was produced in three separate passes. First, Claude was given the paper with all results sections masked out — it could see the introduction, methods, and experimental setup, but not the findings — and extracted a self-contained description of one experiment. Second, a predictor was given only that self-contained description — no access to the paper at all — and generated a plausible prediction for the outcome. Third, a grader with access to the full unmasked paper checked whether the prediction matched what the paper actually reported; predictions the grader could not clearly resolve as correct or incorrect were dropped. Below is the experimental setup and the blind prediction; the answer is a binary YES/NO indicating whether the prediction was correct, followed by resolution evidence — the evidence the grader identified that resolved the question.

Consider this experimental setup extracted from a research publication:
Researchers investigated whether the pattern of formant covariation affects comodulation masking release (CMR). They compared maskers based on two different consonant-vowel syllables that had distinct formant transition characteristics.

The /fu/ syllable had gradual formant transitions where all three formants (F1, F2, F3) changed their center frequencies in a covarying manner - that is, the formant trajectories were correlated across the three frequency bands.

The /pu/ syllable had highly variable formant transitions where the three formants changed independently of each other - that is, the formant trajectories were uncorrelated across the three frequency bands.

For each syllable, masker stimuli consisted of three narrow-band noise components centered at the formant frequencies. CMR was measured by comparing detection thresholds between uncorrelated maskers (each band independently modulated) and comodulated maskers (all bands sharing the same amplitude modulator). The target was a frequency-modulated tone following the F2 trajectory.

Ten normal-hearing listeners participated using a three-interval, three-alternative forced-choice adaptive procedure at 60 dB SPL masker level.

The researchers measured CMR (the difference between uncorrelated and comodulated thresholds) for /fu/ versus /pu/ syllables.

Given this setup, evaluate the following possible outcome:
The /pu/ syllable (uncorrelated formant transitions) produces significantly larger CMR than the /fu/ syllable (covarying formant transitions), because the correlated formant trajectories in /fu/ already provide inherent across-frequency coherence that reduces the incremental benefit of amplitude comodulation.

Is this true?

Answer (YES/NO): NO